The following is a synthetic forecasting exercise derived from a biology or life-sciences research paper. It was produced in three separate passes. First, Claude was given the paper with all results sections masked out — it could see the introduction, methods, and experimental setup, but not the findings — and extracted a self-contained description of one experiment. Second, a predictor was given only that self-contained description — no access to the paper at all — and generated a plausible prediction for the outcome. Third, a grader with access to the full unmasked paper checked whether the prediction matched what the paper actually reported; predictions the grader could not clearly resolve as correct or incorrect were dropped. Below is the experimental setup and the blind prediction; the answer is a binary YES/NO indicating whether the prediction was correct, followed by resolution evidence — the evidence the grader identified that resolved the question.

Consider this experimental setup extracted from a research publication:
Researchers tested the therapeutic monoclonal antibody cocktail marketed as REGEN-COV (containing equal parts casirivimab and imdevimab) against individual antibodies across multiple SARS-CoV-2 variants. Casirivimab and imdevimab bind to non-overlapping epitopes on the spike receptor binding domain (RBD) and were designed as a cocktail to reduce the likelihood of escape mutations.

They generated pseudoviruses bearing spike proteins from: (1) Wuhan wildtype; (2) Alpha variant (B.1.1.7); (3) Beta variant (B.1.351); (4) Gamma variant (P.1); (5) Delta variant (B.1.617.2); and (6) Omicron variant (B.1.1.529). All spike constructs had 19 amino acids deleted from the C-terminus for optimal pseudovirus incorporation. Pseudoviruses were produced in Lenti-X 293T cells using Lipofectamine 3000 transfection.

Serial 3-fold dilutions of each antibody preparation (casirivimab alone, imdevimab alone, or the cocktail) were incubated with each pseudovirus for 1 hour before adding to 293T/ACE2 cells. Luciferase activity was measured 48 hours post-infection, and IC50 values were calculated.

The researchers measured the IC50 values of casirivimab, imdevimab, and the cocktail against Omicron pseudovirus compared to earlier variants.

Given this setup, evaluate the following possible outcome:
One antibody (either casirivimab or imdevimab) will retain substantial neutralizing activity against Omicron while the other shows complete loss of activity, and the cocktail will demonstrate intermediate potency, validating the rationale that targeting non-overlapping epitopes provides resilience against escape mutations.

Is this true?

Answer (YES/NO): NO